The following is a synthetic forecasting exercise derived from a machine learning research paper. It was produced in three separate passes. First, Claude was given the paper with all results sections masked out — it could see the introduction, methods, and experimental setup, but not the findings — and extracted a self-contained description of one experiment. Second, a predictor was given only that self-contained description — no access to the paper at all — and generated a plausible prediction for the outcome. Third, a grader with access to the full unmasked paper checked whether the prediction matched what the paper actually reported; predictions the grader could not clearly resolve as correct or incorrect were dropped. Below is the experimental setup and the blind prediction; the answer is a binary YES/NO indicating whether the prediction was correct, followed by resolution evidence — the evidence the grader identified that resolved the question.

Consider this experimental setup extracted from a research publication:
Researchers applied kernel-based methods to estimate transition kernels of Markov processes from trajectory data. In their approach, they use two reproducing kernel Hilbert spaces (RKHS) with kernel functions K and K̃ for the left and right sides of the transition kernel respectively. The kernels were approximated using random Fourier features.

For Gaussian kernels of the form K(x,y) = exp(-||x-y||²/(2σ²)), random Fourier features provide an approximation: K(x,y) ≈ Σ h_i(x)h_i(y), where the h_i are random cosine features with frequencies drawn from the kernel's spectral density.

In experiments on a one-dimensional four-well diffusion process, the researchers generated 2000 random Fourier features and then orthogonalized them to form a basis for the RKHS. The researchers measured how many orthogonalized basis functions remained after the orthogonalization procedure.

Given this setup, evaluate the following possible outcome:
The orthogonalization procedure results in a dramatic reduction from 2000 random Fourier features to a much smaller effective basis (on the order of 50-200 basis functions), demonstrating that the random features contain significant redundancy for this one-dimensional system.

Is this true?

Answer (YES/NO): YES